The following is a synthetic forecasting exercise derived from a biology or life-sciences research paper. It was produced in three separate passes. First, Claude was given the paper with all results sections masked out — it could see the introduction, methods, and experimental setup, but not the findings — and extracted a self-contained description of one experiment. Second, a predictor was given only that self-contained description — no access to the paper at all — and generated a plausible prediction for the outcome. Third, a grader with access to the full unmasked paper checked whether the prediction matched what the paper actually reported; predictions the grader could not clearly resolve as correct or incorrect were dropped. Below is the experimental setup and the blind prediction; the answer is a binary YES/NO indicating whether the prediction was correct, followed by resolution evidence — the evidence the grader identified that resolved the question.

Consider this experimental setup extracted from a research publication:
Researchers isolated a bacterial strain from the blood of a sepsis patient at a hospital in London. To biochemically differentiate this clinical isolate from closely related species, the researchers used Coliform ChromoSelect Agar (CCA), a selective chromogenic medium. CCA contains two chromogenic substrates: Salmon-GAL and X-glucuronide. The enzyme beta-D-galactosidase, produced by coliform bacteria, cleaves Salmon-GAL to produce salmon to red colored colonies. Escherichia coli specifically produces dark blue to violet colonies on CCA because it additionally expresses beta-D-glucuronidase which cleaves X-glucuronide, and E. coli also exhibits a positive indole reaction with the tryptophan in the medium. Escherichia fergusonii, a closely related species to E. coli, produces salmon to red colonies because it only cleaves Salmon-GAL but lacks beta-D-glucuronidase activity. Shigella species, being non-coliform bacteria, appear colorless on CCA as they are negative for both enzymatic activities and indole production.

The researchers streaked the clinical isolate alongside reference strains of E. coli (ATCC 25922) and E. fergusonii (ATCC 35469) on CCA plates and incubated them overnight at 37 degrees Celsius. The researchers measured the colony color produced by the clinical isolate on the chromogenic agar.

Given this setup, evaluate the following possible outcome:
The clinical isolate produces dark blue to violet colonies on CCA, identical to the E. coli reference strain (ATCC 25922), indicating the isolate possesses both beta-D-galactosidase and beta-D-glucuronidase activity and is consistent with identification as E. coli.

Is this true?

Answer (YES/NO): YES